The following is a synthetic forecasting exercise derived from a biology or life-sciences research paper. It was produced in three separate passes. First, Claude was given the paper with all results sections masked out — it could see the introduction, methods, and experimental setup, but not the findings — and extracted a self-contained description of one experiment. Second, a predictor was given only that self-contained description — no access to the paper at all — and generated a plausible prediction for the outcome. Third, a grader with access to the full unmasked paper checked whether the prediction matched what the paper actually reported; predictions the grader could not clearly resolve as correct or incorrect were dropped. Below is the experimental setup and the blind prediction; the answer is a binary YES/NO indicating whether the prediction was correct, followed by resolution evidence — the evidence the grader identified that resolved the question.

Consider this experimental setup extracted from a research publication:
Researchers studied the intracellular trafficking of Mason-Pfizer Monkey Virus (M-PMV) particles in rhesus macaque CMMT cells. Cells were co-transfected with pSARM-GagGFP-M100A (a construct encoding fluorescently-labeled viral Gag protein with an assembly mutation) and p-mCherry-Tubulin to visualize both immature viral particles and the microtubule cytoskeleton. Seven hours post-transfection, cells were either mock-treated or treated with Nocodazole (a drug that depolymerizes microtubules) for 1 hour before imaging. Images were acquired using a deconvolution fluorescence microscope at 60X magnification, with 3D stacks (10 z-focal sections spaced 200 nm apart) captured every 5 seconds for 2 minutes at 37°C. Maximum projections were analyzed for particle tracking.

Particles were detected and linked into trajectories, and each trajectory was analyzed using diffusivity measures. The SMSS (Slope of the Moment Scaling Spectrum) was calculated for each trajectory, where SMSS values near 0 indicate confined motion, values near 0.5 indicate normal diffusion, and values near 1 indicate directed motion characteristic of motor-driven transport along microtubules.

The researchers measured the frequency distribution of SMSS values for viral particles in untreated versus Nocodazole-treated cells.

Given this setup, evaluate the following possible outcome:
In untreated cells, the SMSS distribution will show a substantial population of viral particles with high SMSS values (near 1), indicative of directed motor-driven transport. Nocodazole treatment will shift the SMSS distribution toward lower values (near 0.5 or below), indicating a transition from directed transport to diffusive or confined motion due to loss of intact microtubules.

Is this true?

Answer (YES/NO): NO